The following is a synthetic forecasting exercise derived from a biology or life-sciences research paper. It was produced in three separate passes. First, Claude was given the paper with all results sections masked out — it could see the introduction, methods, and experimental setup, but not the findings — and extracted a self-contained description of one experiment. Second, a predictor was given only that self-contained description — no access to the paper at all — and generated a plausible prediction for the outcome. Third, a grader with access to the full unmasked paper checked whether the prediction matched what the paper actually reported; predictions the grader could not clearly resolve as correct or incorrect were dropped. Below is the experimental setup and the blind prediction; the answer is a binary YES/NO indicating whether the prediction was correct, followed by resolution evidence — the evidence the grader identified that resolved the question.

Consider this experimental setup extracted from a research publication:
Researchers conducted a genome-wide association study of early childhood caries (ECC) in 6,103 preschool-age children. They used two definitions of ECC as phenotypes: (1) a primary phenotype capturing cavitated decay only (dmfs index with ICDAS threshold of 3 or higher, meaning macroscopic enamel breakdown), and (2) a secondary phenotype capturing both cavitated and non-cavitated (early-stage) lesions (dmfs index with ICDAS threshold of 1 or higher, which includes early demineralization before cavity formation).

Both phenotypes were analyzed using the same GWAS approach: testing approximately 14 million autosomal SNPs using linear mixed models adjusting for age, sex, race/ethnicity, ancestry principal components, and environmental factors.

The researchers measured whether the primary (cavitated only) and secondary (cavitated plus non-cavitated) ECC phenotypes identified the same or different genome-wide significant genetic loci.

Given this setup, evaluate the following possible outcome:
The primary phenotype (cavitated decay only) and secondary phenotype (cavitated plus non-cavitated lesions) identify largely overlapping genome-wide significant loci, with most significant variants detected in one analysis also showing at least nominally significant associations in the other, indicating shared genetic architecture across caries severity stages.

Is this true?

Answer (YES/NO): NO